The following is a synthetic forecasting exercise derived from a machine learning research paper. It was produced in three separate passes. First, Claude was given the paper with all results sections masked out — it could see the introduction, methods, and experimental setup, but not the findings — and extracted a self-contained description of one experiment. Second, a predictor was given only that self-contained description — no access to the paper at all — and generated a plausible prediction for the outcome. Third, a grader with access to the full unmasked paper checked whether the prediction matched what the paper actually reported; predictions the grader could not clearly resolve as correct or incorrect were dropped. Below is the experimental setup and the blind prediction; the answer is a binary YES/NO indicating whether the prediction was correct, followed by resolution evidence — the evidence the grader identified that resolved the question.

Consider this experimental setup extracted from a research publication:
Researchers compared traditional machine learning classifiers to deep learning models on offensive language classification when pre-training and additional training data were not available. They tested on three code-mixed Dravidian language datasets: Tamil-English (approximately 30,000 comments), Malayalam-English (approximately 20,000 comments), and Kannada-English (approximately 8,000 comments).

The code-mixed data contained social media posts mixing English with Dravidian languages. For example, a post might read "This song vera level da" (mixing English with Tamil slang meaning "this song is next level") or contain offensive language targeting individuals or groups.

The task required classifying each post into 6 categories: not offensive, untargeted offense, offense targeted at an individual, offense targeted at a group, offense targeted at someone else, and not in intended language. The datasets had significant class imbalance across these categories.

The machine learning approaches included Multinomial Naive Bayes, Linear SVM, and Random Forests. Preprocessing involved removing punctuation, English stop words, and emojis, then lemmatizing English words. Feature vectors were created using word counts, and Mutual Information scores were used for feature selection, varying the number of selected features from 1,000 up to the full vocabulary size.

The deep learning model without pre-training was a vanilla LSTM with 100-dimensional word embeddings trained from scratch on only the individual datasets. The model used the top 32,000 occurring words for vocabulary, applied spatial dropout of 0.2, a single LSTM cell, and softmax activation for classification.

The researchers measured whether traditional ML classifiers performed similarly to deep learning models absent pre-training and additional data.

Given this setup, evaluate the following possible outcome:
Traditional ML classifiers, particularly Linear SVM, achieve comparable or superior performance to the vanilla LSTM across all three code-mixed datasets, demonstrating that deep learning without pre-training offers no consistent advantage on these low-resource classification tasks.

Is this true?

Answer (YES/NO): YES